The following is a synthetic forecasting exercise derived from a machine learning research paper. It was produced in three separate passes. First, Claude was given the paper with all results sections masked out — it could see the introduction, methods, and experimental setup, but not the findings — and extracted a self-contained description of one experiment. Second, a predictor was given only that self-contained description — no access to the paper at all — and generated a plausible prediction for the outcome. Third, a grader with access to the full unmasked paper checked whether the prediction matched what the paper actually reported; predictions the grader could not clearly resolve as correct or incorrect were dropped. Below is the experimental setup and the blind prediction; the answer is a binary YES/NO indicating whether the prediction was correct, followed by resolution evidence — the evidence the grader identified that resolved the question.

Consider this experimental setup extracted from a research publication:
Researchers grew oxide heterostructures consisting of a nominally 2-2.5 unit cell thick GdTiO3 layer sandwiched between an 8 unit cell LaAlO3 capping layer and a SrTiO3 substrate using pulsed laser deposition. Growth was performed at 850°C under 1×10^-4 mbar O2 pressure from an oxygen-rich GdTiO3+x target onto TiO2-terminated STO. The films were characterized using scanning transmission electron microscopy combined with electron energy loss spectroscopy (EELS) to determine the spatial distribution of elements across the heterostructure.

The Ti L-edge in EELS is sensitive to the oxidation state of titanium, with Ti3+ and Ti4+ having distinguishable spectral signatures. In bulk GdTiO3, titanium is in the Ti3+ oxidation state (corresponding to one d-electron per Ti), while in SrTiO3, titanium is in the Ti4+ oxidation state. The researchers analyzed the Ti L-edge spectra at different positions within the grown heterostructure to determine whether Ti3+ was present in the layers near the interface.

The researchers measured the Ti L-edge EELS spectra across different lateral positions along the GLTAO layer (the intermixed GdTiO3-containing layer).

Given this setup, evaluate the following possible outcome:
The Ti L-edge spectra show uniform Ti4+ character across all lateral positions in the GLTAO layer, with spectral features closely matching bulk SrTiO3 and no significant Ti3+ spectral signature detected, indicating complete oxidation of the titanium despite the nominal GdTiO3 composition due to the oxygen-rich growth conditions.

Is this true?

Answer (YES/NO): NO